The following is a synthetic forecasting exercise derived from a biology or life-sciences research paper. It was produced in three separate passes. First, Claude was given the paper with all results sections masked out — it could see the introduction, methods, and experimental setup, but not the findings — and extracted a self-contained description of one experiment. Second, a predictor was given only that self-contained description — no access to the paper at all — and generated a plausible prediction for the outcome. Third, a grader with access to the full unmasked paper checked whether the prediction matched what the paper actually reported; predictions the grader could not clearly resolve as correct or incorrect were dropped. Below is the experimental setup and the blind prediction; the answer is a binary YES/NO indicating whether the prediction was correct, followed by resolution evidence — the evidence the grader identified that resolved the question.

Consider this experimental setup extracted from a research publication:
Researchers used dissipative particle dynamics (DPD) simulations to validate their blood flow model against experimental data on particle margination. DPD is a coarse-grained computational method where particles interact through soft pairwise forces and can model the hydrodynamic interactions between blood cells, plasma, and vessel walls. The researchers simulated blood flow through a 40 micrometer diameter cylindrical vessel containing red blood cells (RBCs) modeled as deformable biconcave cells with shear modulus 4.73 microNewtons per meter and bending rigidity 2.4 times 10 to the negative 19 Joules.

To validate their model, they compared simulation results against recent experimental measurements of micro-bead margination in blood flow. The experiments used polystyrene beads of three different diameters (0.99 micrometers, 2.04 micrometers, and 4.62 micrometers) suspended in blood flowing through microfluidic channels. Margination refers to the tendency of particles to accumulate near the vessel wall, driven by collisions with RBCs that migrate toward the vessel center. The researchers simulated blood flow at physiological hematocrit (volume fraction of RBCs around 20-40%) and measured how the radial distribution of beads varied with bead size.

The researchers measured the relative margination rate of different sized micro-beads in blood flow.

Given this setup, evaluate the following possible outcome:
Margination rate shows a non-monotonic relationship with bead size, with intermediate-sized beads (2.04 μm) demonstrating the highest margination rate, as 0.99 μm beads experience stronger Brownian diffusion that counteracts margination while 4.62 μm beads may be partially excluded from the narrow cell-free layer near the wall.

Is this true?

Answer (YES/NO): NO